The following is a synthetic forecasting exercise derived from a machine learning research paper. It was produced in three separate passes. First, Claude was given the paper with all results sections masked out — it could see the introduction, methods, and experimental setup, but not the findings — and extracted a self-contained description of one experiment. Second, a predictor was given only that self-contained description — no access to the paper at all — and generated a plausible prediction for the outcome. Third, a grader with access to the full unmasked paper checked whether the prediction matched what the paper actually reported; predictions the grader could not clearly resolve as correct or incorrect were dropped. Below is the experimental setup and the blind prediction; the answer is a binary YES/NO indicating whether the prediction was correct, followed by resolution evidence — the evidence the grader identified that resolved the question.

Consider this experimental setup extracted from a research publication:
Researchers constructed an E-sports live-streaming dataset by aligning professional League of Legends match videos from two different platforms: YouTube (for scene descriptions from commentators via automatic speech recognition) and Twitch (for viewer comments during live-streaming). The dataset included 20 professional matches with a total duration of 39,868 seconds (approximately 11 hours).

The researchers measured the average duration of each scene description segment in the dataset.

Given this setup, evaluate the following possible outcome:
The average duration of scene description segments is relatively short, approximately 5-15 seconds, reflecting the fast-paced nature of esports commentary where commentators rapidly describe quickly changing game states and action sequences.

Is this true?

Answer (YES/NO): NO